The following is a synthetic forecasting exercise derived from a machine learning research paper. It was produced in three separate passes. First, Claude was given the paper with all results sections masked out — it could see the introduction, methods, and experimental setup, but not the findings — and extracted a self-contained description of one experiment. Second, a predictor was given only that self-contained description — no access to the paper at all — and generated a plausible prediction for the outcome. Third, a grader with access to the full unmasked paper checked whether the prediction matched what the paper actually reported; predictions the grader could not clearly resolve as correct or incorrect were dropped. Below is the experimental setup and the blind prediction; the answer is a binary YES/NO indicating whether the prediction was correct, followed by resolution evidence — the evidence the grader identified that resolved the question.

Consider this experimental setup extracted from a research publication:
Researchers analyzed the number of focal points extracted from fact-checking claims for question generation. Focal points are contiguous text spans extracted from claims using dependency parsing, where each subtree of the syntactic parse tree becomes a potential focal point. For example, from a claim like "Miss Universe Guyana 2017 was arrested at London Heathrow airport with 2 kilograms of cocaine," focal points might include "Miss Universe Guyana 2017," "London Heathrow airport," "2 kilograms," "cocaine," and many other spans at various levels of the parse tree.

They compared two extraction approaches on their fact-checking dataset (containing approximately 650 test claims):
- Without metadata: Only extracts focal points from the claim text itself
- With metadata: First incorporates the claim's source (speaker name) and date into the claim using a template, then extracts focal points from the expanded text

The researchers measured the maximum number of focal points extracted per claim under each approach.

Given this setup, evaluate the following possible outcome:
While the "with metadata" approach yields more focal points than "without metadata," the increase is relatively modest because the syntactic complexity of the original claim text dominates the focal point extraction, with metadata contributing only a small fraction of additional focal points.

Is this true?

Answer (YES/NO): YES